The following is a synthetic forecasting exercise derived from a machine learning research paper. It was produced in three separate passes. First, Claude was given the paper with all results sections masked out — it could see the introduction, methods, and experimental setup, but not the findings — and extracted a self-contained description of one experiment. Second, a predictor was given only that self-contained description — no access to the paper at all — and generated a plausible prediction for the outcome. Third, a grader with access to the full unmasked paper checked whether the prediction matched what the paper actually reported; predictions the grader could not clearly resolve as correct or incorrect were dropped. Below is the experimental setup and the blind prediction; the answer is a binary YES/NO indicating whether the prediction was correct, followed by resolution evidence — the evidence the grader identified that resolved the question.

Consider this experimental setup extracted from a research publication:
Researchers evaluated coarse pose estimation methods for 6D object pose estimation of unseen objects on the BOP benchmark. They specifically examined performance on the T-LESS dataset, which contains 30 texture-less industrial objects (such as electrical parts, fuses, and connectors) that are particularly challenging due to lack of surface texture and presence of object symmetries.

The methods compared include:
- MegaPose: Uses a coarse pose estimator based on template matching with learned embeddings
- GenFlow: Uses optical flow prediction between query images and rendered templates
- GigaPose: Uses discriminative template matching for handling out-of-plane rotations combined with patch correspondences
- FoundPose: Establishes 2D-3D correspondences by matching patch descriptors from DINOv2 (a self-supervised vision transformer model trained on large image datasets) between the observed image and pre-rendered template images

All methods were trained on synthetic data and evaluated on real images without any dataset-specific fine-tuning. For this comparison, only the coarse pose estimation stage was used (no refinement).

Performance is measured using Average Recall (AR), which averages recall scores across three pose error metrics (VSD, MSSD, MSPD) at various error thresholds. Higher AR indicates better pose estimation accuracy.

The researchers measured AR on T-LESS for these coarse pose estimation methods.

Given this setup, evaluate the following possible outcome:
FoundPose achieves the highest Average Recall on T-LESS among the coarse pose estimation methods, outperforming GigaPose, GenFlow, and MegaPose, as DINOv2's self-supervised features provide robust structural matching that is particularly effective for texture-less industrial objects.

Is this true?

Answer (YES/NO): YES